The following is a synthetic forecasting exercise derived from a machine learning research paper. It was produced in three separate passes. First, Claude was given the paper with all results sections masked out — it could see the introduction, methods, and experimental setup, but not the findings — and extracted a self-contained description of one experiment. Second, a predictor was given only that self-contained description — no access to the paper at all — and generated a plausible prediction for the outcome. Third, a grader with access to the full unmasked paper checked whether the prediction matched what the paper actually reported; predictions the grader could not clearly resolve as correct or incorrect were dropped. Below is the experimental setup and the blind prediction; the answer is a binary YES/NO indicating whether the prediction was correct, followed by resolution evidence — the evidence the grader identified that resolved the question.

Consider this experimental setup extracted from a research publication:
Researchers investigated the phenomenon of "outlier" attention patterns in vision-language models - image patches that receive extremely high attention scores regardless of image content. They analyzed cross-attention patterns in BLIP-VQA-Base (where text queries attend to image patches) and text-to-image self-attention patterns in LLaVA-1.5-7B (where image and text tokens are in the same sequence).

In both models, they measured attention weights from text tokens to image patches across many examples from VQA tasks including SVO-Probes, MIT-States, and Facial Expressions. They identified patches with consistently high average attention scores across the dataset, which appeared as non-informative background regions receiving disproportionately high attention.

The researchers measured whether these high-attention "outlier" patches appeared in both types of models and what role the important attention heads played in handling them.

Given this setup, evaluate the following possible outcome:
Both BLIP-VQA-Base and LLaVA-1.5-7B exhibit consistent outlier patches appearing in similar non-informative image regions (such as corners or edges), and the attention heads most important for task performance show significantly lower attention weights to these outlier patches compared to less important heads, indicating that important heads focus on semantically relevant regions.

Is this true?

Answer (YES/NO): NO